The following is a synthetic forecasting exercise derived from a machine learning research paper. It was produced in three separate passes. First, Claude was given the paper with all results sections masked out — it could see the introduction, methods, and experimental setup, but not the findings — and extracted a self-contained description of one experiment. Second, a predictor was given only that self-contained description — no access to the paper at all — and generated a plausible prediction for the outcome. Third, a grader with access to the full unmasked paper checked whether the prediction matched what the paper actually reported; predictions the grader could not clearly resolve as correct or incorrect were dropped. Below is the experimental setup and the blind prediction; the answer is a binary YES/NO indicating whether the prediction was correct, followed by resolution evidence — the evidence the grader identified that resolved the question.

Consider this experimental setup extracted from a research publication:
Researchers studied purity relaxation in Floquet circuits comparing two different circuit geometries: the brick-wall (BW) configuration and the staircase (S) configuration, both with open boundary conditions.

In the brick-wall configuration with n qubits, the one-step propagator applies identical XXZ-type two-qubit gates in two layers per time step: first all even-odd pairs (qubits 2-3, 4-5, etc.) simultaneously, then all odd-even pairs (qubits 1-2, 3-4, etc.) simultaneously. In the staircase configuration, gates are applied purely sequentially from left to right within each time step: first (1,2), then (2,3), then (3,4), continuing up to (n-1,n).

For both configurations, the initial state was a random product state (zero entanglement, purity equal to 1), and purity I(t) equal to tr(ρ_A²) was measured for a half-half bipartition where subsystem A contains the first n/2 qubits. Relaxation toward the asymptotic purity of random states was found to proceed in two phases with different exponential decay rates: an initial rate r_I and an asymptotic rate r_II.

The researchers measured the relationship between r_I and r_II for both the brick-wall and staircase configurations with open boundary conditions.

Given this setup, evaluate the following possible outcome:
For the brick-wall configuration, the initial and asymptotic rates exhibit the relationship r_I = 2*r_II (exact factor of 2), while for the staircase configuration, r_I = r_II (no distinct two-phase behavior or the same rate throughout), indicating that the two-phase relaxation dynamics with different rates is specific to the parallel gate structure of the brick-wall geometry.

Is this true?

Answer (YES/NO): NO